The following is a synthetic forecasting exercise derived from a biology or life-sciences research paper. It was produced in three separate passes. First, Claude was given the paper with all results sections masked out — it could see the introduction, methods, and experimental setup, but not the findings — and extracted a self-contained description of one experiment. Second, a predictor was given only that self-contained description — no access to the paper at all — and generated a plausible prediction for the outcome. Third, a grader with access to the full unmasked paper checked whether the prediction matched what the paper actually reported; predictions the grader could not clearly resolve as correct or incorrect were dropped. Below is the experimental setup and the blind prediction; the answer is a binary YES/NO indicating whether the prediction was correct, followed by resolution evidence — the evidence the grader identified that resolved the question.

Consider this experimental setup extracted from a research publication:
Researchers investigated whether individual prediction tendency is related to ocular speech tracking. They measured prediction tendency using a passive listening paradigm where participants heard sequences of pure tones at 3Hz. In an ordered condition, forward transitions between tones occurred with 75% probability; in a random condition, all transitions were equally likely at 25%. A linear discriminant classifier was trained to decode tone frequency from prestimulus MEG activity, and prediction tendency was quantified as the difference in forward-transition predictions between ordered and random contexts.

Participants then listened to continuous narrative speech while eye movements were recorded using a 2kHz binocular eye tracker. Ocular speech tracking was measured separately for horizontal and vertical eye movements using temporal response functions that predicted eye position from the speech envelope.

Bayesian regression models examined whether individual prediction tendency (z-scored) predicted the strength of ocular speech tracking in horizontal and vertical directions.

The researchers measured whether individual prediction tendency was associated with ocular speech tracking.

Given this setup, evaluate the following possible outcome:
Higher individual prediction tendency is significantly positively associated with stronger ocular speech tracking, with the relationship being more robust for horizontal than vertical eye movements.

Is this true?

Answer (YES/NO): NO